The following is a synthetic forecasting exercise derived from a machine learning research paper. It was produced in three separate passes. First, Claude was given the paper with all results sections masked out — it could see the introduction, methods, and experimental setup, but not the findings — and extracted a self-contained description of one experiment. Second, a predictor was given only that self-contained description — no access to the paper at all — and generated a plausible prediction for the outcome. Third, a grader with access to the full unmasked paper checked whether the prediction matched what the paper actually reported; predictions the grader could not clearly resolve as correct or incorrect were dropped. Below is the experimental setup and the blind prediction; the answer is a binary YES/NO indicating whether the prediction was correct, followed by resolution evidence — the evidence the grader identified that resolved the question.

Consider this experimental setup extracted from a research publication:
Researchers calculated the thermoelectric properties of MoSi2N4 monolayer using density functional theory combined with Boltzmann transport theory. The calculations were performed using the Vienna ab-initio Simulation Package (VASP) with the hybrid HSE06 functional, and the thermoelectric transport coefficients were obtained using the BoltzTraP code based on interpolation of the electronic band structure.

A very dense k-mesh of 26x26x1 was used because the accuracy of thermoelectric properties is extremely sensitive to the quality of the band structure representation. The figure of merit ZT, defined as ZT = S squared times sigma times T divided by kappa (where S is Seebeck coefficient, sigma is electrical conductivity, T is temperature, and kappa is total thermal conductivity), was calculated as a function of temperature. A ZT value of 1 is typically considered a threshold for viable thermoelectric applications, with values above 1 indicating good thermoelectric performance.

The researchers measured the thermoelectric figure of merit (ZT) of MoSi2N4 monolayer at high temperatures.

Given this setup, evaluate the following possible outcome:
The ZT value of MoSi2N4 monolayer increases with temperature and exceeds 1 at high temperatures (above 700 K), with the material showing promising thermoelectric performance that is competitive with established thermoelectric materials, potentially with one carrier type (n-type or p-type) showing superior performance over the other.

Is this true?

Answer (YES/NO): YES